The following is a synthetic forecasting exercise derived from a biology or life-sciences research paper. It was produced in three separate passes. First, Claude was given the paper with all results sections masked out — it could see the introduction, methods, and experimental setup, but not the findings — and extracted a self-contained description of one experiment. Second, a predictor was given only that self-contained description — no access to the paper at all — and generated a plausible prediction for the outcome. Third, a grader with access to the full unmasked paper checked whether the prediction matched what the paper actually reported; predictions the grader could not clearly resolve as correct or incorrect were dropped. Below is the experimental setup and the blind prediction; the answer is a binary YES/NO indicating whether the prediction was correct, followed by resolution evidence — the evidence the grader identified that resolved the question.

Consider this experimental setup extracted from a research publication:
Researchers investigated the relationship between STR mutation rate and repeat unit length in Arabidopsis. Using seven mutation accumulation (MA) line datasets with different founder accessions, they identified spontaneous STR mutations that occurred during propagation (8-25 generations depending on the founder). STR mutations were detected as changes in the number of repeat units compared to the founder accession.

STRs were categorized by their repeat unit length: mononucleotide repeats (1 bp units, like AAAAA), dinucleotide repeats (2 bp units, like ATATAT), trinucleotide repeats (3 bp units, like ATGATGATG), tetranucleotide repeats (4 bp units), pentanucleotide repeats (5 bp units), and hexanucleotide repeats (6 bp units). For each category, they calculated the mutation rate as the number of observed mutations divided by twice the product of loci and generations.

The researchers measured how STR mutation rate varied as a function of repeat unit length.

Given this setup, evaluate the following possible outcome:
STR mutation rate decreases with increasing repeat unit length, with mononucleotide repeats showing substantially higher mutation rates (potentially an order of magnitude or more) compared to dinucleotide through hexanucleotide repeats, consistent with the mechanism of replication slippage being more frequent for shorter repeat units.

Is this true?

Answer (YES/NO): NO